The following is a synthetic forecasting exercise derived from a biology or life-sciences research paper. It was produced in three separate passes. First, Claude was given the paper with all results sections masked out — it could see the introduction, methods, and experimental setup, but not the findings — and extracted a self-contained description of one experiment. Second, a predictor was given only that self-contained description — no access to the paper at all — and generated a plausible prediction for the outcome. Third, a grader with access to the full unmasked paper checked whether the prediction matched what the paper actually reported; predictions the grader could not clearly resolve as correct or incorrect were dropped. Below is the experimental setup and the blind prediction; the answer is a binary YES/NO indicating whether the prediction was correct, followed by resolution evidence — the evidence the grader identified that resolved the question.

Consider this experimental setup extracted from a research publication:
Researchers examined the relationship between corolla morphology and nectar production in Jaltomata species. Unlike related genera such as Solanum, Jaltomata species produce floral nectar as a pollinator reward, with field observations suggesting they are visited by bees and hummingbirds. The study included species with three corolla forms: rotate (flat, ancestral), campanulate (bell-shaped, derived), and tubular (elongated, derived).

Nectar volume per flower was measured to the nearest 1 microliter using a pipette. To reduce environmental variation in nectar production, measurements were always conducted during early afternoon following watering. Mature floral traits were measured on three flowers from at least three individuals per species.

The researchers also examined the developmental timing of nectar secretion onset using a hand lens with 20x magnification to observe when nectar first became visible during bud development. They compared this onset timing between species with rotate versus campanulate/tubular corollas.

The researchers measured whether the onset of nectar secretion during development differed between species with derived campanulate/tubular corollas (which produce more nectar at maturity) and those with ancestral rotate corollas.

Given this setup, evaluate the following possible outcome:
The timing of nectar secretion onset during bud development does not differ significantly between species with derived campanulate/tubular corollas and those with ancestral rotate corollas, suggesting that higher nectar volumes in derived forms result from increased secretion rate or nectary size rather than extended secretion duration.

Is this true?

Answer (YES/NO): NO